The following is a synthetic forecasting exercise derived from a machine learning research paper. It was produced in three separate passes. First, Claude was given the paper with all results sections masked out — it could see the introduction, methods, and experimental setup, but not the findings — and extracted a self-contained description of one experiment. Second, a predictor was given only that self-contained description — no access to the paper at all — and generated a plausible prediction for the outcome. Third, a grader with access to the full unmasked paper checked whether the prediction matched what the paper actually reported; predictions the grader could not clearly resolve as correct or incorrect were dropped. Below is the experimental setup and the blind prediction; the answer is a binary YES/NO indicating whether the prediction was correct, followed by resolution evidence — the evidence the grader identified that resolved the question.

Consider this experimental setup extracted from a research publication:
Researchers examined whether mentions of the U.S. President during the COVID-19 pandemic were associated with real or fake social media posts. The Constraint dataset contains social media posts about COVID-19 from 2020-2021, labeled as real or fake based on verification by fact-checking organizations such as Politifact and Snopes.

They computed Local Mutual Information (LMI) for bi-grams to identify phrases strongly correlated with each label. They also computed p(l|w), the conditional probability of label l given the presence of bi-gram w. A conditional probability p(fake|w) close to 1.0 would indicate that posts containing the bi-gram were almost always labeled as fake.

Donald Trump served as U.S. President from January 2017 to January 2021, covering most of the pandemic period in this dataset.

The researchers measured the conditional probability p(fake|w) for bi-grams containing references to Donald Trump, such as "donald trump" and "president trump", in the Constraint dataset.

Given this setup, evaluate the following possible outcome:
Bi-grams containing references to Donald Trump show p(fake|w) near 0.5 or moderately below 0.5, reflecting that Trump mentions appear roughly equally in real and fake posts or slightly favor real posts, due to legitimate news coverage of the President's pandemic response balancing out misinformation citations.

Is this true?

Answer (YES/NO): NO